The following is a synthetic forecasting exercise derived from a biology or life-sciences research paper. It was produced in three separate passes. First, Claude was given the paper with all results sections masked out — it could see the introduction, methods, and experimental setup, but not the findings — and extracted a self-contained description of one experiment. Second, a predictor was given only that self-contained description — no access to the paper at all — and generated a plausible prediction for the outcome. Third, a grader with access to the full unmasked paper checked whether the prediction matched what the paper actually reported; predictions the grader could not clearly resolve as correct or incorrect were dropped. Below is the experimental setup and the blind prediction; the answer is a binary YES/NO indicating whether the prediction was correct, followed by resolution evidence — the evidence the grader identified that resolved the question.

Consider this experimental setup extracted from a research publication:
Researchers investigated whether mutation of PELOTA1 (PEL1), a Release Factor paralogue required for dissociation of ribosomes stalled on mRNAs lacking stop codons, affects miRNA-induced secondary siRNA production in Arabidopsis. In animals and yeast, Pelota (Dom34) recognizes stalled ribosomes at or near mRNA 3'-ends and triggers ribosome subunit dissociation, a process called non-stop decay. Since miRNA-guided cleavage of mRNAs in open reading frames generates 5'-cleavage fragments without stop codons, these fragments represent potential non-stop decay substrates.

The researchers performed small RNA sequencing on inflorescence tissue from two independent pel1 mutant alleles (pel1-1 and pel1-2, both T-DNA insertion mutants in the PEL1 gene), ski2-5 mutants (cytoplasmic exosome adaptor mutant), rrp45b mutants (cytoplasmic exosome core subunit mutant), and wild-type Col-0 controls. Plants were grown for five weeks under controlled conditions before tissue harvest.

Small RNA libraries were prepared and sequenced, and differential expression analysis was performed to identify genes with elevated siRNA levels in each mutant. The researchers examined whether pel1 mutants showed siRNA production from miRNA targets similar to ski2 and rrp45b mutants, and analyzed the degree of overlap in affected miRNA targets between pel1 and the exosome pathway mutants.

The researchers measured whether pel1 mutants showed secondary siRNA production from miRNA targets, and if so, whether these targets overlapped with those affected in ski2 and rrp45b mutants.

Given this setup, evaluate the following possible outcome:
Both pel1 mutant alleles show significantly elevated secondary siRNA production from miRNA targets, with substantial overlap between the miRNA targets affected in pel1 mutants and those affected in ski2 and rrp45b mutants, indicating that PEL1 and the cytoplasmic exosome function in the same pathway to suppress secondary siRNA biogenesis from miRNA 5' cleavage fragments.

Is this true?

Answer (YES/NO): NO